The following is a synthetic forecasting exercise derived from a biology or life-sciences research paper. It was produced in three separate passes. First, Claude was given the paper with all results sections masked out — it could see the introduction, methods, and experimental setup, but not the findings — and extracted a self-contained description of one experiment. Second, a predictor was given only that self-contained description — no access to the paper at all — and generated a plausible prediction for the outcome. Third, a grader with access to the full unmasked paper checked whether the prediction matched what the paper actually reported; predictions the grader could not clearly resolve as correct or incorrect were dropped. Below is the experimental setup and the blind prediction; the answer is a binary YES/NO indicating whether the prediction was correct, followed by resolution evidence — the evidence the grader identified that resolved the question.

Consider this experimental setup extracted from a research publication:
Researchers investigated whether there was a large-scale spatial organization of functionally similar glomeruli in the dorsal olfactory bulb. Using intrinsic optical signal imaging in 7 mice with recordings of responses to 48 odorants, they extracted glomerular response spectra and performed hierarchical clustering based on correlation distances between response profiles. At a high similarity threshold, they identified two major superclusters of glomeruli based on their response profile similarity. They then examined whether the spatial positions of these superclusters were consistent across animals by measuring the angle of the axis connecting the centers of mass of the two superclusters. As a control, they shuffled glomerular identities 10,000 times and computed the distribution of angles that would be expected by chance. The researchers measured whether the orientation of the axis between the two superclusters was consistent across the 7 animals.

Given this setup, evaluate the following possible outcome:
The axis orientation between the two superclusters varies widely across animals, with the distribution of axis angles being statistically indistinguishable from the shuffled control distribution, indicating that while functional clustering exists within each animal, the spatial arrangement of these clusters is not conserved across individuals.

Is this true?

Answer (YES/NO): NO